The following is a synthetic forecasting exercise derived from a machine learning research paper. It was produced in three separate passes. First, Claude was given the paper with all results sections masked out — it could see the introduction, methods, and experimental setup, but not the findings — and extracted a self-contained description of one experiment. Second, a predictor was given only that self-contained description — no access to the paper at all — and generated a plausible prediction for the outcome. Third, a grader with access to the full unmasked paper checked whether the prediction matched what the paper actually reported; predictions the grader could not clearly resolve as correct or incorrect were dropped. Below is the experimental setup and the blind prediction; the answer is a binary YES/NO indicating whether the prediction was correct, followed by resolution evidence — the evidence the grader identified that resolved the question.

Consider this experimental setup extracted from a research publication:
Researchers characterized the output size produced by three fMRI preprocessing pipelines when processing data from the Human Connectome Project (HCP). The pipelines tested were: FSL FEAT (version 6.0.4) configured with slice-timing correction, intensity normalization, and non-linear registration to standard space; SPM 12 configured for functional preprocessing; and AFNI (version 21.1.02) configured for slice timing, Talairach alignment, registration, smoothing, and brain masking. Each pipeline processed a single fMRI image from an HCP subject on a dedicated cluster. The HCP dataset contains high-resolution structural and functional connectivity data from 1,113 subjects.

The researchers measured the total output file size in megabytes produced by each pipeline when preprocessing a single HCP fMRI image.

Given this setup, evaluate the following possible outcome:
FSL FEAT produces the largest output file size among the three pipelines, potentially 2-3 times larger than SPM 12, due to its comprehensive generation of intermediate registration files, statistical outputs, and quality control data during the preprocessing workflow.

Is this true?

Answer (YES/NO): NO